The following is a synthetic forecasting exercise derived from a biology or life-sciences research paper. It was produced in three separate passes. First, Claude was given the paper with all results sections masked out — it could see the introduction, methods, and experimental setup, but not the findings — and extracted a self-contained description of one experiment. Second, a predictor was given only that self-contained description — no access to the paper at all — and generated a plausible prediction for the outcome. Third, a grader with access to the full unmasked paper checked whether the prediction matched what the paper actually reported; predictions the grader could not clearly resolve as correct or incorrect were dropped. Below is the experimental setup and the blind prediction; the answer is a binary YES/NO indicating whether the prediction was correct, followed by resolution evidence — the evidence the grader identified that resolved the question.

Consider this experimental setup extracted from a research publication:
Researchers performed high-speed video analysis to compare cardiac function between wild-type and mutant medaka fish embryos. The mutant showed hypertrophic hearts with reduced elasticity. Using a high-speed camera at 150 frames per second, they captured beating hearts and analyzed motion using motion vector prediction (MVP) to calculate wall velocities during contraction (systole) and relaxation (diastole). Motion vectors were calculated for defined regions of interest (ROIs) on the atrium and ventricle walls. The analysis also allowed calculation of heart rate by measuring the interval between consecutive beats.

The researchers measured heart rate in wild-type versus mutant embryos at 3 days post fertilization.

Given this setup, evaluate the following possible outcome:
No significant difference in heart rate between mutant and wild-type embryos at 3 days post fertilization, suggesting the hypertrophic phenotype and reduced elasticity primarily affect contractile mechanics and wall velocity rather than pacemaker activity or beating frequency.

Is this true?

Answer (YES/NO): YES